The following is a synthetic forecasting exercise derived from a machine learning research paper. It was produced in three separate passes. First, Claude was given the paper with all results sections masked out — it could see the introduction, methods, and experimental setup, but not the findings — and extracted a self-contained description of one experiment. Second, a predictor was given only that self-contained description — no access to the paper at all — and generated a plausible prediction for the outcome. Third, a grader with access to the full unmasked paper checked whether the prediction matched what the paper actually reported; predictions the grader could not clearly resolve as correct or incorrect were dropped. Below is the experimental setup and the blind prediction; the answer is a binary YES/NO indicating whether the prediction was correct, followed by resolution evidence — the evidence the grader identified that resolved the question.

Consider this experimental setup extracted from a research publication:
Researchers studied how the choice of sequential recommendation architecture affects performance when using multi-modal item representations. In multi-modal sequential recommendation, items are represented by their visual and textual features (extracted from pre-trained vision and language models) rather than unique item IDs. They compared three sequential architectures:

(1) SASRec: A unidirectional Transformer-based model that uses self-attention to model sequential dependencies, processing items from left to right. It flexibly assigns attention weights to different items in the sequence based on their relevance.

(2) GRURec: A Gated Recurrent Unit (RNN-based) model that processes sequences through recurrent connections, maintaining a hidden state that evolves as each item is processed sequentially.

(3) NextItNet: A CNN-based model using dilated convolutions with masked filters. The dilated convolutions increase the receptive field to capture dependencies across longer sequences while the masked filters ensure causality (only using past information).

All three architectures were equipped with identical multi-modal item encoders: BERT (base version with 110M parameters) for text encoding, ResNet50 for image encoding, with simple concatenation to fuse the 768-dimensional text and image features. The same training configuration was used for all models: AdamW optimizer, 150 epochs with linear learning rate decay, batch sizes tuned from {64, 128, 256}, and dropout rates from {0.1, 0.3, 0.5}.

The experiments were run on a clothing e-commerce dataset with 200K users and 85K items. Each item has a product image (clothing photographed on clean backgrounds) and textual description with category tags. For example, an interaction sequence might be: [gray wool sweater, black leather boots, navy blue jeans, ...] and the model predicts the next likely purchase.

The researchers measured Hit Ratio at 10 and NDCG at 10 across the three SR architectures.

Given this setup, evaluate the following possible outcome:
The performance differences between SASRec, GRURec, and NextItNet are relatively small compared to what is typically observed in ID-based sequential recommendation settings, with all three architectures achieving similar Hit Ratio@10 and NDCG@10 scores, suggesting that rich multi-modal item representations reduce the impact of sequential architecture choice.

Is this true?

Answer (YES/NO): NO